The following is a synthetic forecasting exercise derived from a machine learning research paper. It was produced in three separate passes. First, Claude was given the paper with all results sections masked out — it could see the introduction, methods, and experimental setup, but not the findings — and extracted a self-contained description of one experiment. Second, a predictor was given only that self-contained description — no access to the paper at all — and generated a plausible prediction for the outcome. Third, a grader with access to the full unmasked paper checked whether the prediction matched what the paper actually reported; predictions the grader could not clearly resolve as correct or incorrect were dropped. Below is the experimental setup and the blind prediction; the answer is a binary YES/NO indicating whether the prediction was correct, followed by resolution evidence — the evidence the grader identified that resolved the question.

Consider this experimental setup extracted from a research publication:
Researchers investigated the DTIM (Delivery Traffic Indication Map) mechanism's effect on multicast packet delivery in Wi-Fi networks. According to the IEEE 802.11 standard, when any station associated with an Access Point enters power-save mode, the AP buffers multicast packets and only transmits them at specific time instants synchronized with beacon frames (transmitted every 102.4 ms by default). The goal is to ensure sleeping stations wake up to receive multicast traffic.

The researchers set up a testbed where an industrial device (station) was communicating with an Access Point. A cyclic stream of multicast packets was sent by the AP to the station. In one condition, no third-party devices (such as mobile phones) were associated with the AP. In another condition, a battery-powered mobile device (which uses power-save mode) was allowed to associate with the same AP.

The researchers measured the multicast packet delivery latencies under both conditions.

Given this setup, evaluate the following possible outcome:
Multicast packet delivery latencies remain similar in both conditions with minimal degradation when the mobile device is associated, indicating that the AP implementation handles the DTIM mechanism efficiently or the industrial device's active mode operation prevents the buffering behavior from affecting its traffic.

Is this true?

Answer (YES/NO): NO